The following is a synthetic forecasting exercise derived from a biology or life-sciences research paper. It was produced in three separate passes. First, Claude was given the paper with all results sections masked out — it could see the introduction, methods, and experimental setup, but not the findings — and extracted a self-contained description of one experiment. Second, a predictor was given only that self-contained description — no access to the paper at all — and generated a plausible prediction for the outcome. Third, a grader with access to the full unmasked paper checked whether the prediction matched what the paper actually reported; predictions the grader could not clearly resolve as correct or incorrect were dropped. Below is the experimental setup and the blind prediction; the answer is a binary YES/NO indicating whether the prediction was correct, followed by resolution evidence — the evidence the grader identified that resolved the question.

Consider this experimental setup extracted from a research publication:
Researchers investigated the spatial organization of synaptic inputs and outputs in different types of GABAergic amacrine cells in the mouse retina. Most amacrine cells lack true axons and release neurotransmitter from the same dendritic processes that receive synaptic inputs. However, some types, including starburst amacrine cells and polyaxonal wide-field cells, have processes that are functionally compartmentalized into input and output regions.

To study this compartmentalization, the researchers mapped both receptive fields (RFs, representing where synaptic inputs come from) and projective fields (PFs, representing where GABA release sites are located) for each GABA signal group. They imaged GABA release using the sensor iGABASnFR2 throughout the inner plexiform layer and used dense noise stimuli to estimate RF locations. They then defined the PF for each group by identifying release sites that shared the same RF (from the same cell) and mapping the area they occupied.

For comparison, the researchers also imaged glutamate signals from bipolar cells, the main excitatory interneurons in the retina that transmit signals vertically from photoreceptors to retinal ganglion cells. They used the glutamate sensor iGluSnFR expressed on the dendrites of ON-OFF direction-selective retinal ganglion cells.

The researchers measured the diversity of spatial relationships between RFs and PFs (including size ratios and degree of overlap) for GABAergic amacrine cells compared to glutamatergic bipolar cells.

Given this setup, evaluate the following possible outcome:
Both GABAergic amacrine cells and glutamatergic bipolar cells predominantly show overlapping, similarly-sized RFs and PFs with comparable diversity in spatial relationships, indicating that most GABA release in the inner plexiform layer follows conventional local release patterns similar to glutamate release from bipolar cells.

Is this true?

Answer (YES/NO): NO